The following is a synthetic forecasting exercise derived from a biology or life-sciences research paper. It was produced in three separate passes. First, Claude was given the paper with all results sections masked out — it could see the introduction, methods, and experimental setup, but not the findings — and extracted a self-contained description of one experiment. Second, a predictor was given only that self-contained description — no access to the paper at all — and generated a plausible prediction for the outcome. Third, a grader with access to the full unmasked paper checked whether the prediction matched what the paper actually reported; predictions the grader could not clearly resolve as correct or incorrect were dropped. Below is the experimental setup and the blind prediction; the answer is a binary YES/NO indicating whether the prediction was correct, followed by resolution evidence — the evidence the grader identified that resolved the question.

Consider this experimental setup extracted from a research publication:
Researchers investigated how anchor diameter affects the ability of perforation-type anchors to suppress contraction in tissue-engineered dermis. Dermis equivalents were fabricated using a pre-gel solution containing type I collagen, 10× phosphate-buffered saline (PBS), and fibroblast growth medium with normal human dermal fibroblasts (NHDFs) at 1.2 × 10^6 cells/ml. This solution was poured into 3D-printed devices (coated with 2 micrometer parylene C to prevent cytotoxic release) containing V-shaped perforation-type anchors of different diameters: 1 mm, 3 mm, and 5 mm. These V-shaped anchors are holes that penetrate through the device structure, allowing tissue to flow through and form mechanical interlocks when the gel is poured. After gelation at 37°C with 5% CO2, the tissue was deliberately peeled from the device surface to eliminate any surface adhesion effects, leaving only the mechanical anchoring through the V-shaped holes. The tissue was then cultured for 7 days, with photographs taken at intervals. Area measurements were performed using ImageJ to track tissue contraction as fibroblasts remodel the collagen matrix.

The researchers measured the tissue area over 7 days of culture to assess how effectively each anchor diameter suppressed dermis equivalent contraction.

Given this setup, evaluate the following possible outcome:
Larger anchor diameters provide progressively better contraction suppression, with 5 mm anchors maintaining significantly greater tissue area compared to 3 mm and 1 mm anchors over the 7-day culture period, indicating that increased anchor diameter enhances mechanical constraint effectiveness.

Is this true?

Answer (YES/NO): NO